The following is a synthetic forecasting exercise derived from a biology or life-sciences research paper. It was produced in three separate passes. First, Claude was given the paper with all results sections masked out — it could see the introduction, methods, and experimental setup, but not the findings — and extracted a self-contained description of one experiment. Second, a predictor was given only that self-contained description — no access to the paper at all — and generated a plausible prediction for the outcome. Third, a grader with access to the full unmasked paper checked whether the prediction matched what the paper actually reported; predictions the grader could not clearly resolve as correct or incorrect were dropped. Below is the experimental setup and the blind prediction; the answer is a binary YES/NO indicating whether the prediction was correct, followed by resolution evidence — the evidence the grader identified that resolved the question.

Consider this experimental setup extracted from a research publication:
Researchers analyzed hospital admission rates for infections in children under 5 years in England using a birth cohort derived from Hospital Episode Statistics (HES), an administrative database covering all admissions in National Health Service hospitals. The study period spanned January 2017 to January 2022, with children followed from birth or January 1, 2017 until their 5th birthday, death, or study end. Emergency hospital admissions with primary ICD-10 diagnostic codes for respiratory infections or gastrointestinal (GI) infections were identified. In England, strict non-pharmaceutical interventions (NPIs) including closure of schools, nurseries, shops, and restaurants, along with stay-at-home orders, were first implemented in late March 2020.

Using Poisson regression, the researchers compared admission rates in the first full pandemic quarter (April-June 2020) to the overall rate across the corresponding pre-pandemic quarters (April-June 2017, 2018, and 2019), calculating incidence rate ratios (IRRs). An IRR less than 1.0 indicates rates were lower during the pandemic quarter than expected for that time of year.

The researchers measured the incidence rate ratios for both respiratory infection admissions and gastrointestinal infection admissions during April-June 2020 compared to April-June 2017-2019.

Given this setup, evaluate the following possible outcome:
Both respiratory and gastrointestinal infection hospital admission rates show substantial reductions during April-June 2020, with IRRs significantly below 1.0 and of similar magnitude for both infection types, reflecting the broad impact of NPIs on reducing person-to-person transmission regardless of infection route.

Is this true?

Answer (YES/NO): NO